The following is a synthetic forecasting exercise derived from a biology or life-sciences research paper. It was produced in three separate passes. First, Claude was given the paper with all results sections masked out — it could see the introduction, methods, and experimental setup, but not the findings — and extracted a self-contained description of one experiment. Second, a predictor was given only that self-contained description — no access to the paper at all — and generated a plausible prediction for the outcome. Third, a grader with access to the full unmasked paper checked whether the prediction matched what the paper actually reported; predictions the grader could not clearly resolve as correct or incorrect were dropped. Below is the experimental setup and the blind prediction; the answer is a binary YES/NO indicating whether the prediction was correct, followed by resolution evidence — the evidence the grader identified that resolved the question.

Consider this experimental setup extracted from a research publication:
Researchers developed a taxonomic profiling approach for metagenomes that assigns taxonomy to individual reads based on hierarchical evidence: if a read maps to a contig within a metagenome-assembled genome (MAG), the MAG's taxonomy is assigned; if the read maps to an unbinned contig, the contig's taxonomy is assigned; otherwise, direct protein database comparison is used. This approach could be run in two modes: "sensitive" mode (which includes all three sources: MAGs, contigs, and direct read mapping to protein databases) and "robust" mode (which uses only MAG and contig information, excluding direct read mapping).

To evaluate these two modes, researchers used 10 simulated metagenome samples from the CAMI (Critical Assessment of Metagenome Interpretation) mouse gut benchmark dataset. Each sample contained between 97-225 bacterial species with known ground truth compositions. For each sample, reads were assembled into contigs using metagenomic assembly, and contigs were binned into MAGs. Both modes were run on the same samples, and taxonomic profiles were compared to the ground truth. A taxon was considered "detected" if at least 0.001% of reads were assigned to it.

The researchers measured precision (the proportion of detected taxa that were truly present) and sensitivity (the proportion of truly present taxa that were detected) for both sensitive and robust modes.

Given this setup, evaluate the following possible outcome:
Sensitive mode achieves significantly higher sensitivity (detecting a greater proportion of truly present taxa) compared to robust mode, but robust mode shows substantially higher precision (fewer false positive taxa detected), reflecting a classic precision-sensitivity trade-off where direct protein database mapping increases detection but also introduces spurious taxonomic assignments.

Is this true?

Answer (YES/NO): NO